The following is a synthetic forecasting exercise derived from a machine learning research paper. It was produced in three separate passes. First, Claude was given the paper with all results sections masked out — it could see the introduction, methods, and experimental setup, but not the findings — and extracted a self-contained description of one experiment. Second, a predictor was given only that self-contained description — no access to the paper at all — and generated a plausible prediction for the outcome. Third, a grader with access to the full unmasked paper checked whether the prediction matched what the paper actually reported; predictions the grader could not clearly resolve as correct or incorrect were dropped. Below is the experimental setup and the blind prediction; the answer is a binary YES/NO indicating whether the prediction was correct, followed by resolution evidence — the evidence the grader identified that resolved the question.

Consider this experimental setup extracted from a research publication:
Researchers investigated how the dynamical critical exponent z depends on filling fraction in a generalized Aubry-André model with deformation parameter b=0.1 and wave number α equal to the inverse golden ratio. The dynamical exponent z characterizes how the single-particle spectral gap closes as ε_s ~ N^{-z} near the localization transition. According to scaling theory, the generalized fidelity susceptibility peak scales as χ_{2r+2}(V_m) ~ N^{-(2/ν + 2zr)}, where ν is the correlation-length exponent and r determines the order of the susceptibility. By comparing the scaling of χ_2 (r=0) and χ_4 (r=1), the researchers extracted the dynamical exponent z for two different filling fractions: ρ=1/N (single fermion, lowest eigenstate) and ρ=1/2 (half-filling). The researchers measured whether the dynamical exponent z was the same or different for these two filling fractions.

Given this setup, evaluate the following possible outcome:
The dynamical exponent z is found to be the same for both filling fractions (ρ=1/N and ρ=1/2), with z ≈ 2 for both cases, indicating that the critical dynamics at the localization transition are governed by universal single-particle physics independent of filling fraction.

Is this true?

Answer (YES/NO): NO